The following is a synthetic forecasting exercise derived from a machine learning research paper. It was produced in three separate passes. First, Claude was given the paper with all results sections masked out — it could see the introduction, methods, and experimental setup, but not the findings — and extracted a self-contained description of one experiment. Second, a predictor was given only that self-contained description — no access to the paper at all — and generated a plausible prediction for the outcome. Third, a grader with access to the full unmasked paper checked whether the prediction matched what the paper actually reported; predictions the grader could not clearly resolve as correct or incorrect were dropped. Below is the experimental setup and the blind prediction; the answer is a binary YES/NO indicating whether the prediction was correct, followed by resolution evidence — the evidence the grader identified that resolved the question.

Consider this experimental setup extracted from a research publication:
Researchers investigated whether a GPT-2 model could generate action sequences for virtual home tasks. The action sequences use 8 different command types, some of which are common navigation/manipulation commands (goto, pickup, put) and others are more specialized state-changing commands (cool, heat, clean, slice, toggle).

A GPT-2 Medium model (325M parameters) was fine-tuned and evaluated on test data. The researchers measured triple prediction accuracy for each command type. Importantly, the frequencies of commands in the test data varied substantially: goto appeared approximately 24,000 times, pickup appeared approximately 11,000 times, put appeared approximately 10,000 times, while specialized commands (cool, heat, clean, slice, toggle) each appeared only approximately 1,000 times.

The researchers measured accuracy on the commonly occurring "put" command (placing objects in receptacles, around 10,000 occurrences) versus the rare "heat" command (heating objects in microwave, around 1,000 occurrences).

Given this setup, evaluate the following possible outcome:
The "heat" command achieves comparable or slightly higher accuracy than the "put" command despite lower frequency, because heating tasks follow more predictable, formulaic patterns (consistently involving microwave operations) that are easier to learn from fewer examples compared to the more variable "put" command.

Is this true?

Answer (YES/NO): NO